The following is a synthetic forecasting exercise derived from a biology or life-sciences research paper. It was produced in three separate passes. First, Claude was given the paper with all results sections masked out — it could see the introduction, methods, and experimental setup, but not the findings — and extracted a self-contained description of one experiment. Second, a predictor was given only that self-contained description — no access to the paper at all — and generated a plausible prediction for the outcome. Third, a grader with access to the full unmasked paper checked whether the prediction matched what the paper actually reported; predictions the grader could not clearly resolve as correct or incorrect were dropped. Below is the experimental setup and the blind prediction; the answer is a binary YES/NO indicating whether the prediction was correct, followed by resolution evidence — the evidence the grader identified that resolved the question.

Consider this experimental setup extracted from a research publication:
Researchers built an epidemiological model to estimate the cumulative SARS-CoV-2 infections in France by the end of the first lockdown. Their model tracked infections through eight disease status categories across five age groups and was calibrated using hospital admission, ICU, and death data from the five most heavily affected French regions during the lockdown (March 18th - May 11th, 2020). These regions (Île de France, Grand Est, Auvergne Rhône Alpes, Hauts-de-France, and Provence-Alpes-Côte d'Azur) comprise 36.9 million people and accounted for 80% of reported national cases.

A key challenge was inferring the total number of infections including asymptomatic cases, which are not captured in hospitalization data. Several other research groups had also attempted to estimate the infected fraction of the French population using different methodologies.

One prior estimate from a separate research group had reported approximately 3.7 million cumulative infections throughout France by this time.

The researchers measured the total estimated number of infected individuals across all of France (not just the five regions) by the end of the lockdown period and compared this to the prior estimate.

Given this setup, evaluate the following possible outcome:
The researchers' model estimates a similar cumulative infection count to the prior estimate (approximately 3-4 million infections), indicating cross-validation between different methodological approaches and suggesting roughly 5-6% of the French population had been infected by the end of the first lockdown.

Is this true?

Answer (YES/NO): NO